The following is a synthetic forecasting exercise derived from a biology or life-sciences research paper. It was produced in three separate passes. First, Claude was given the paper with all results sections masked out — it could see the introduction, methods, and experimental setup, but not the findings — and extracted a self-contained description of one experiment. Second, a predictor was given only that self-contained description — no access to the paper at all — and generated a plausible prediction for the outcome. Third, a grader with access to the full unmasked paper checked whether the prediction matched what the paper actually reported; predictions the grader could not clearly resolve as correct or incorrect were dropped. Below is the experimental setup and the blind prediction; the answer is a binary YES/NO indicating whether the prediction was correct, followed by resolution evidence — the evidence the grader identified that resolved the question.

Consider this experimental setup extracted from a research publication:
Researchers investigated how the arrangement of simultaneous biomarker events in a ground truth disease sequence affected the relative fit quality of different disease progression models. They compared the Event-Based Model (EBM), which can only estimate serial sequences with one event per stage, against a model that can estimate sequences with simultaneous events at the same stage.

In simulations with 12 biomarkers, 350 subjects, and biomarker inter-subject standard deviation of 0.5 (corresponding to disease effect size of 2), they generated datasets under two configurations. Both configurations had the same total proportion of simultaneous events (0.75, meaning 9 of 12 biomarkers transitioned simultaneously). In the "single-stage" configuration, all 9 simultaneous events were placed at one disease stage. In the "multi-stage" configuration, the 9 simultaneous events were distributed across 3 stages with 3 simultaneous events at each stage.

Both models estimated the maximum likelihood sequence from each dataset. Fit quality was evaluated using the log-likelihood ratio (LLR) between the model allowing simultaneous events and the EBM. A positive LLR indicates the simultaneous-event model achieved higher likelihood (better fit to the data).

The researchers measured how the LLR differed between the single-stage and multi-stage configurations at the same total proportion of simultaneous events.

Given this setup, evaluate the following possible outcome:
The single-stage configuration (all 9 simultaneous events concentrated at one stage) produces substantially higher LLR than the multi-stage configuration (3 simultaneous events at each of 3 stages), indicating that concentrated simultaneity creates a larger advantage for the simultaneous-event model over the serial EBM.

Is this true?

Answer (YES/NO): YES